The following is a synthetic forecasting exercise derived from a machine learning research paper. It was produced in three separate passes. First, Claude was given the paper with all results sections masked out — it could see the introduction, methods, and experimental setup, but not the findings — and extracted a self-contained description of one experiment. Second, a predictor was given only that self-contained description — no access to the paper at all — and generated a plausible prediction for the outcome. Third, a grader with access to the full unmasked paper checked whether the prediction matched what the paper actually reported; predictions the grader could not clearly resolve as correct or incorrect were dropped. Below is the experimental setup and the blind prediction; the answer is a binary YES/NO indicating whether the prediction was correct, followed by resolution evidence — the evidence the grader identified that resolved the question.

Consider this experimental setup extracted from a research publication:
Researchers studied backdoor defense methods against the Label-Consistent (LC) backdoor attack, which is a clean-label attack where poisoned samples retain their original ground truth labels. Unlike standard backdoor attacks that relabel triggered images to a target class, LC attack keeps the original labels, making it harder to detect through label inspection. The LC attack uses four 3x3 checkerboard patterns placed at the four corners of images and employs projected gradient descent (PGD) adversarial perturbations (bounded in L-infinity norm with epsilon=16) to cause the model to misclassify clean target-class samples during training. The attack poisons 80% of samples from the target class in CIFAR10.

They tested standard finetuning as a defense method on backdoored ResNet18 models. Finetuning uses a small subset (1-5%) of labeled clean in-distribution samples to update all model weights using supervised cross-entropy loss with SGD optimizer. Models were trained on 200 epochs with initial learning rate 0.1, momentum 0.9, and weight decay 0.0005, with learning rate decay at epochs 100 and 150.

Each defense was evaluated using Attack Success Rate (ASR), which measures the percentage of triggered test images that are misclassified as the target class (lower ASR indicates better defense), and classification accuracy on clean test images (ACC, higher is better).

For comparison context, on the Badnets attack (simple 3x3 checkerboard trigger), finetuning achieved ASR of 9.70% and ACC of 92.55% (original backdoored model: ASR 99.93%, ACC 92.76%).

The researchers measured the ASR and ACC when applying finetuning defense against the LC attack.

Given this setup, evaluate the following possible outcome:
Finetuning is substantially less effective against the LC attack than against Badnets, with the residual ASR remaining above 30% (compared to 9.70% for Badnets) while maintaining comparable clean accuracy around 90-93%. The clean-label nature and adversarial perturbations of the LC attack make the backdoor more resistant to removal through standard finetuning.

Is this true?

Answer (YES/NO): NO